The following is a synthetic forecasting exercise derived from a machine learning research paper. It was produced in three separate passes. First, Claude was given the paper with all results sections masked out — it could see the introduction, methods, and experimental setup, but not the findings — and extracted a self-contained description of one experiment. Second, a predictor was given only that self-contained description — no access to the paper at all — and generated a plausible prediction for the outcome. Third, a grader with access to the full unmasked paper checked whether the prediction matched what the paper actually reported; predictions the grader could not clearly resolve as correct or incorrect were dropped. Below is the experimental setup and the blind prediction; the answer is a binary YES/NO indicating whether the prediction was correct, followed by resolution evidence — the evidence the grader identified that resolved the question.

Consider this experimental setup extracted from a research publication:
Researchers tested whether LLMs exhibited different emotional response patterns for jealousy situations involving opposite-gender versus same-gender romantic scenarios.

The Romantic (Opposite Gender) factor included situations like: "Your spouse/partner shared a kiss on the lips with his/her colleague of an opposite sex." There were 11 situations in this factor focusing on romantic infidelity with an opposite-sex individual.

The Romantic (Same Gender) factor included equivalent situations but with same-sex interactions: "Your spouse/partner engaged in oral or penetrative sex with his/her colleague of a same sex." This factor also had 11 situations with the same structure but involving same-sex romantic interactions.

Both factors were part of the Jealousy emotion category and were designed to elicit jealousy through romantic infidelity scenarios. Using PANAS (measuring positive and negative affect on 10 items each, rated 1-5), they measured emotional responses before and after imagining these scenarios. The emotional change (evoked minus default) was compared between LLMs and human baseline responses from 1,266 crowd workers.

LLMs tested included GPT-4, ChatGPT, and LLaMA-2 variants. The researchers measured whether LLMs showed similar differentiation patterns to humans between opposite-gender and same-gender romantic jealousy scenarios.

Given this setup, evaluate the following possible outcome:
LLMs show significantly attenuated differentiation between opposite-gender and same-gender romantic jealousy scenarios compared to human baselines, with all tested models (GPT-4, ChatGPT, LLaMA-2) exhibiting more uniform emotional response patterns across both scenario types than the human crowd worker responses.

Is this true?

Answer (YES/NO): NO